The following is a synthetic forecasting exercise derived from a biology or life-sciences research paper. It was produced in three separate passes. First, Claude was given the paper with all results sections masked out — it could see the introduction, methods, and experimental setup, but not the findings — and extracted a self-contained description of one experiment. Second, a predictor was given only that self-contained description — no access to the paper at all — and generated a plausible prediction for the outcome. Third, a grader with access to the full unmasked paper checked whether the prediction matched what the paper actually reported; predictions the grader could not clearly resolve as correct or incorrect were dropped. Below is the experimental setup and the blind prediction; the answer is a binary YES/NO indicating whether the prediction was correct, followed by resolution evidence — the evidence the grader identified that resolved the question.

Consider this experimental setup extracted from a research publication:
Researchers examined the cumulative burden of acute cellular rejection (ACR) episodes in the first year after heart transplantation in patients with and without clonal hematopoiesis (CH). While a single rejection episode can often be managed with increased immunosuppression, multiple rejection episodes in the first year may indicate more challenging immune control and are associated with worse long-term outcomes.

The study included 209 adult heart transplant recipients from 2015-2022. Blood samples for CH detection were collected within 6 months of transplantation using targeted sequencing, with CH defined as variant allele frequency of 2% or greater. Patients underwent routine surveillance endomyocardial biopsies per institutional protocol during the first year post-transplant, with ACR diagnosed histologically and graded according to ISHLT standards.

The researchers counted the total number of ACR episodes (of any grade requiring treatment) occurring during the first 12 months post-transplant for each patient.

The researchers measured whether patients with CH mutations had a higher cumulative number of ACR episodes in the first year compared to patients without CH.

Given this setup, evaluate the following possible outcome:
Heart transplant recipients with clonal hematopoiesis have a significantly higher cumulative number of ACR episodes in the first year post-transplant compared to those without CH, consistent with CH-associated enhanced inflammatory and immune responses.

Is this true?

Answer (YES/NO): NO